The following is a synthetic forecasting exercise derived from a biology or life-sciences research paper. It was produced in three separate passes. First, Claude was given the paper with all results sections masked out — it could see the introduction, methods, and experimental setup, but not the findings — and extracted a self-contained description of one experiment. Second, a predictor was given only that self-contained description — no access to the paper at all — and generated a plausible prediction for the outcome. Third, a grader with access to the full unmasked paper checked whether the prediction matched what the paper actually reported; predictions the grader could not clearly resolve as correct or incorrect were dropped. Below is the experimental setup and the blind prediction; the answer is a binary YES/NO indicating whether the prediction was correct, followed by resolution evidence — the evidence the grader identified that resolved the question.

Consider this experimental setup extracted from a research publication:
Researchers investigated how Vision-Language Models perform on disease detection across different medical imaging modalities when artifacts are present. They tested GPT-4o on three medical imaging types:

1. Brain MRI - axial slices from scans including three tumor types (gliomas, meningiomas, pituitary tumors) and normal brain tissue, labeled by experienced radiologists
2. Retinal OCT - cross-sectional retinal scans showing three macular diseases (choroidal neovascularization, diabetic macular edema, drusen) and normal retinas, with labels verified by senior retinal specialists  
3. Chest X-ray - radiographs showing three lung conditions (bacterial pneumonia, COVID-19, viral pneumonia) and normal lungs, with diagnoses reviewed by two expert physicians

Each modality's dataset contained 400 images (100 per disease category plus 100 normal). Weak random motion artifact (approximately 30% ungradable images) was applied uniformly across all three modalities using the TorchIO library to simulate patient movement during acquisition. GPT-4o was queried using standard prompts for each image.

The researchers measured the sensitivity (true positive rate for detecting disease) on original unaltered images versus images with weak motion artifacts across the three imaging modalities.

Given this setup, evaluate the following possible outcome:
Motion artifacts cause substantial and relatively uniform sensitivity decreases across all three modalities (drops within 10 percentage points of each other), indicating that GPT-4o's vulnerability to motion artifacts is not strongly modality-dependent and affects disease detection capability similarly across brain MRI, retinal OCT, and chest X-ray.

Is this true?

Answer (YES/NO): NO